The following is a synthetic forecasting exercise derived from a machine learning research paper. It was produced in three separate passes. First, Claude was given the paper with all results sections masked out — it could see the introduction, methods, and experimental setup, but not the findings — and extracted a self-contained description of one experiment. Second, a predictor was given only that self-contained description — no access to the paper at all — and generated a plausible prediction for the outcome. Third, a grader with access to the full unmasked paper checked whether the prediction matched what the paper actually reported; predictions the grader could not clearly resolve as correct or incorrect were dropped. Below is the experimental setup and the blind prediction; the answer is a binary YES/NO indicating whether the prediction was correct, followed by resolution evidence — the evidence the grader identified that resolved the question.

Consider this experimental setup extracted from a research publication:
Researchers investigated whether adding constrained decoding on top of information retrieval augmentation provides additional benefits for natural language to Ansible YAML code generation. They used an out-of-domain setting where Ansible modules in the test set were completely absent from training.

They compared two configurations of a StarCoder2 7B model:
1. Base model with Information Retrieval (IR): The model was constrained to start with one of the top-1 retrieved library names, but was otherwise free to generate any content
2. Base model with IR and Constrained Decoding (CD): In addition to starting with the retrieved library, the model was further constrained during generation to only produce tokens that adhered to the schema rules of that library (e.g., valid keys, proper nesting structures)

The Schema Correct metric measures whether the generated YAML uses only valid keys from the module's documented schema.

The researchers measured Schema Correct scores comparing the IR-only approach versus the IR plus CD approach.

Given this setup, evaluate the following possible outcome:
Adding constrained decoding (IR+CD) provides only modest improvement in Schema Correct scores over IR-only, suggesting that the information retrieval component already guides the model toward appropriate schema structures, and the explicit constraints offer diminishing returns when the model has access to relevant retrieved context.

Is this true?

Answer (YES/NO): NO